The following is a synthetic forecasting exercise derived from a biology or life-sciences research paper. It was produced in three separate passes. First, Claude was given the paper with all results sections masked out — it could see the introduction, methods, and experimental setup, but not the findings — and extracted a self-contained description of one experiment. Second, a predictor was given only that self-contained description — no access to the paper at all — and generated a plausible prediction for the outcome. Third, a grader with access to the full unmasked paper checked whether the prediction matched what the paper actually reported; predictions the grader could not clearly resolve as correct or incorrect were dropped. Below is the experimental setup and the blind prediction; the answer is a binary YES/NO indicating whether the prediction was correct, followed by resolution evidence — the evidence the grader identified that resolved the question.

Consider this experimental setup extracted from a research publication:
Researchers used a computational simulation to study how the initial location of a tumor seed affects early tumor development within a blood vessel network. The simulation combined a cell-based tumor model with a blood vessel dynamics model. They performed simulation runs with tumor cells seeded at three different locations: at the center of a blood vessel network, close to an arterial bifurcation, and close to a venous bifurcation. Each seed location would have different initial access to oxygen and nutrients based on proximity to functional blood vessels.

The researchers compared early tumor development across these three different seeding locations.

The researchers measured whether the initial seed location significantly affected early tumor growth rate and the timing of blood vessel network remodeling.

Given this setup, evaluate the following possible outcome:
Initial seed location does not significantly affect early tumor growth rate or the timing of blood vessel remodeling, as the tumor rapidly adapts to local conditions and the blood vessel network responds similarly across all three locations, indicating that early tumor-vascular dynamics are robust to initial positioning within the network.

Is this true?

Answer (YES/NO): NO